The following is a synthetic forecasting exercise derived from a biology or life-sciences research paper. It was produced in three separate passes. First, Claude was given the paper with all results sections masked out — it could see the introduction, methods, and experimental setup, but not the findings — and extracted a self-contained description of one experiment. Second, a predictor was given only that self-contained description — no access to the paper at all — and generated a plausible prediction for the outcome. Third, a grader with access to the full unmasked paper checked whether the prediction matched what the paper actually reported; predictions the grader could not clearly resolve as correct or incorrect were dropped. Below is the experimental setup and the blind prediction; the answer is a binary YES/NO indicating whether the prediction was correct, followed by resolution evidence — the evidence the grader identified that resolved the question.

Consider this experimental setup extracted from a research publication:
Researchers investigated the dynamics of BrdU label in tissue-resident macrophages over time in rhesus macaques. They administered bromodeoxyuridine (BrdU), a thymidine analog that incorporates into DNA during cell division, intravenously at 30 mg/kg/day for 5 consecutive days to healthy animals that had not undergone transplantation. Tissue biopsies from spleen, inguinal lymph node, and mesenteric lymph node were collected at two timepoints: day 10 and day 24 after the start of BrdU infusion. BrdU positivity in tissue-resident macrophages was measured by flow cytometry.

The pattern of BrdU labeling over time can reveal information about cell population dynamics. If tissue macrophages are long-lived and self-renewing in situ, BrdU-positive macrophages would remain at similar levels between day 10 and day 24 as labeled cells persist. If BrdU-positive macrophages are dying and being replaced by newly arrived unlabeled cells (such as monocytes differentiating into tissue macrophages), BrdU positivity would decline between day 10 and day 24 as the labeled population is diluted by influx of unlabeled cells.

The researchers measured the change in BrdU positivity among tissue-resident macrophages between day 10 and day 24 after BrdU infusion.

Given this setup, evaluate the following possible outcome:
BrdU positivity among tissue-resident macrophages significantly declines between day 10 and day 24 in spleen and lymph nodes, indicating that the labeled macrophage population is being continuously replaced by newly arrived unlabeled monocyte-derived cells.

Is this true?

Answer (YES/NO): YES